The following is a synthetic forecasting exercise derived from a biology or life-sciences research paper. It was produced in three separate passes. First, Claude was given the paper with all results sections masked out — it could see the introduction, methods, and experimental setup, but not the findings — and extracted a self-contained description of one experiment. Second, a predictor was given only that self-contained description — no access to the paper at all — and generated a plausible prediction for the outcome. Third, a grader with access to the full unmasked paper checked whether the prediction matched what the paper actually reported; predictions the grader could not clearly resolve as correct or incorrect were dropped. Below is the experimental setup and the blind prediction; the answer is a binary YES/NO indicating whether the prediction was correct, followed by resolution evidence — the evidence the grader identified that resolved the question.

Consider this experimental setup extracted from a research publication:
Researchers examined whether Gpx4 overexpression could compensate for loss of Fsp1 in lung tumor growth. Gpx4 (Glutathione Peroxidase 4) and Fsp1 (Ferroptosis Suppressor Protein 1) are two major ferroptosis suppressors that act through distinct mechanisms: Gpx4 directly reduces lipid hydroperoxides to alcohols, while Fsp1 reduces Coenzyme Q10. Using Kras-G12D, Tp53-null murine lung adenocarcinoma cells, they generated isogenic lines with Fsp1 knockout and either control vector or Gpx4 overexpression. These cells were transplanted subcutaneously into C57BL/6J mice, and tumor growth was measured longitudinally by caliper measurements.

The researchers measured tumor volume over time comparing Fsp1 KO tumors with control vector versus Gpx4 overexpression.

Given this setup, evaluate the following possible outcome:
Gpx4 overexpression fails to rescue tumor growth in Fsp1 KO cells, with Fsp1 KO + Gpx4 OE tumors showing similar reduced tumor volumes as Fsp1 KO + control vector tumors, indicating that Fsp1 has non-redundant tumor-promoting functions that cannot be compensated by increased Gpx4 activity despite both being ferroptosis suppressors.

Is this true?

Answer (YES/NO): NO